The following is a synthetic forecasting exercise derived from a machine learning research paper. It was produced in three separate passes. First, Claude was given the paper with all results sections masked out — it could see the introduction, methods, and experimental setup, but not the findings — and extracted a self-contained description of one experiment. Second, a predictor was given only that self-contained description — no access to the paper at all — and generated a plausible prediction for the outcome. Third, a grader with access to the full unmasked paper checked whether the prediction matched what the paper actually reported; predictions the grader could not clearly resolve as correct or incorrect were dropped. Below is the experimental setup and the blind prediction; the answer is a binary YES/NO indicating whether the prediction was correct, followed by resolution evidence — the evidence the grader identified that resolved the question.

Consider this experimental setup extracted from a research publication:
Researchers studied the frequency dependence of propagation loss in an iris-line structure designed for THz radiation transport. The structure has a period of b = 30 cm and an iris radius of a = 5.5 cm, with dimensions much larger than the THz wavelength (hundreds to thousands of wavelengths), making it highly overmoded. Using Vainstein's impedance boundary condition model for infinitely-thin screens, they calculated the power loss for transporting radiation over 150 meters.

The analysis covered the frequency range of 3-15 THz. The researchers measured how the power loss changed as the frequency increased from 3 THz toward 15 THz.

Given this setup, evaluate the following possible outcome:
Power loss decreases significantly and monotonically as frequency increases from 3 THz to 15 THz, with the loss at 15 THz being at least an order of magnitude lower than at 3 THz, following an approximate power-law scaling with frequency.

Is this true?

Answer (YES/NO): YES